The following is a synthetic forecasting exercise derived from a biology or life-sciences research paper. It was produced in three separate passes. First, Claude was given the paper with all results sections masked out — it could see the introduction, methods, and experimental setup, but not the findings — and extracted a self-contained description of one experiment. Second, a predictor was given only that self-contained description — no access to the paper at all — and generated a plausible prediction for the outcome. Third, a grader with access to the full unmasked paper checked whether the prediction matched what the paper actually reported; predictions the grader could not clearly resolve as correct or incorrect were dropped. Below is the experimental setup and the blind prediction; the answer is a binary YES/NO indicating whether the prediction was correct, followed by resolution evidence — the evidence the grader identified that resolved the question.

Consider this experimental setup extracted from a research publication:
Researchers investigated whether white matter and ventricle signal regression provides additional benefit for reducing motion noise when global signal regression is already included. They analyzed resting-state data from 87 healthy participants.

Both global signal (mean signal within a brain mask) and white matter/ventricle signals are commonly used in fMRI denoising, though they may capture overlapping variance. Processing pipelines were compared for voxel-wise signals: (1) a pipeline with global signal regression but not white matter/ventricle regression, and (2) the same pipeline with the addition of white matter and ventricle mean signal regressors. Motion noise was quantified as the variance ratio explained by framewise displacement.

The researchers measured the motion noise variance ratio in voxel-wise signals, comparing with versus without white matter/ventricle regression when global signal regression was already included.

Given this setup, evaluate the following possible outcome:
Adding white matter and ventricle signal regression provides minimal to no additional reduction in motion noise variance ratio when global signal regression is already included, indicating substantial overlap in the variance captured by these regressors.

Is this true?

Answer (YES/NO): NO